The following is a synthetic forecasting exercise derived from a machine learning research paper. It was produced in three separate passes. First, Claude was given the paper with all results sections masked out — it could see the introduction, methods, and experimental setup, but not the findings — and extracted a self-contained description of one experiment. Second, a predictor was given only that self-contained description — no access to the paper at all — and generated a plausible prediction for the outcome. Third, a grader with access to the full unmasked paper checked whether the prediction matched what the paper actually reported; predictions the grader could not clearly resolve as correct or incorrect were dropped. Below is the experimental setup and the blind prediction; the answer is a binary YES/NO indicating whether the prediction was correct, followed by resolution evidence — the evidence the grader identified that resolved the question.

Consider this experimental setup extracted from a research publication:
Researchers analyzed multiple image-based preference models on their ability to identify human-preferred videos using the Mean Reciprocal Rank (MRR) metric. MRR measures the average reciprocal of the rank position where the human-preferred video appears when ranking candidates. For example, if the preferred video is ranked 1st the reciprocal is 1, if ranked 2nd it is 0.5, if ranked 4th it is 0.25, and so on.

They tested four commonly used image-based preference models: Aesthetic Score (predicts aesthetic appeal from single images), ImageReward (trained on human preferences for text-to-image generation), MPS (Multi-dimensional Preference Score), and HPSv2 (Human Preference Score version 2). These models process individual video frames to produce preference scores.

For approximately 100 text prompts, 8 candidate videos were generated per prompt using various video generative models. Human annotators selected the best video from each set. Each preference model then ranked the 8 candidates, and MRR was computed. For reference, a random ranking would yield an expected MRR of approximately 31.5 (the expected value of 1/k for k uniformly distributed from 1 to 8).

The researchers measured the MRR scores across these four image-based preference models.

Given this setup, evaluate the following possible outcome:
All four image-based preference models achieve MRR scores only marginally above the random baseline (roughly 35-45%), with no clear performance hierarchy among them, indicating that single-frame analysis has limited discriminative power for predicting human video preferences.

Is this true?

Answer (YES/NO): NO